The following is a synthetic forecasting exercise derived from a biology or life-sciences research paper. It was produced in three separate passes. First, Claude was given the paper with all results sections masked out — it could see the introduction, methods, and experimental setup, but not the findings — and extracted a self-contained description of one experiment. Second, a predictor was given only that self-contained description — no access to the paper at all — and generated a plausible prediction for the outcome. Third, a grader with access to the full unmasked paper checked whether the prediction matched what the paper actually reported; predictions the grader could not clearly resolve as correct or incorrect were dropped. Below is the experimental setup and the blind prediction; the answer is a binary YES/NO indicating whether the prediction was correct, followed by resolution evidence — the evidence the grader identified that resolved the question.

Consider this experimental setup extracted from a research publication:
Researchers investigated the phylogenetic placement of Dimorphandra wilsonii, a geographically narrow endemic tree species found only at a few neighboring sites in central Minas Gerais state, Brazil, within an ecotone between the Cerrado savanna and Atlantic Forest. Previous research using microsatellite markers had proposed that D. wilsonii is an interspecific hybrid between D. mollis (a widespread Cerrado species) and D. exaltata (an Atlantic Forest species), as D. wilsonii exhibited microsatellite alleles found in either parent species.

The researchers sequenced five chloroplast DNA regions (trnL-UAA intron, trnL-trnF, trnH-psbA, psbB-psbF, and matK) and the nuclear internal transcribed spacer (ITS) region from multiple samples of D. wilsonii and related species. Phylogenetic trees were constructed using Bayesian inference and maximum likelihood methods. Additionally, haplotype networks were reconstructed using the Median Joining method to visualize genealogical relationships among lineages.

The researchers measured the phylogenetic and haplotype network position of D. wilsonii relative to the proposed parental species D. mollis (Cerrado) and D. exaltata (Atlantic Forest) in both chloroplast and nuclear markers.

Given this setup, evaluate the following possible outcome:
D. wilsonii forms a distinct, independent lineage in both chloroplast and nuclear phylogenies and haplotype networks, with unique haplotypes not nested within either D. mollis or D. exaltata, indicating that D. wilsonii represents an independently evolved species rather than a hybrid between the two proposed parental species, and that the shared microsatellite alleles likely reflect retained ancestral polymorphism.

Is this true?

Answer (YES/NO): NO